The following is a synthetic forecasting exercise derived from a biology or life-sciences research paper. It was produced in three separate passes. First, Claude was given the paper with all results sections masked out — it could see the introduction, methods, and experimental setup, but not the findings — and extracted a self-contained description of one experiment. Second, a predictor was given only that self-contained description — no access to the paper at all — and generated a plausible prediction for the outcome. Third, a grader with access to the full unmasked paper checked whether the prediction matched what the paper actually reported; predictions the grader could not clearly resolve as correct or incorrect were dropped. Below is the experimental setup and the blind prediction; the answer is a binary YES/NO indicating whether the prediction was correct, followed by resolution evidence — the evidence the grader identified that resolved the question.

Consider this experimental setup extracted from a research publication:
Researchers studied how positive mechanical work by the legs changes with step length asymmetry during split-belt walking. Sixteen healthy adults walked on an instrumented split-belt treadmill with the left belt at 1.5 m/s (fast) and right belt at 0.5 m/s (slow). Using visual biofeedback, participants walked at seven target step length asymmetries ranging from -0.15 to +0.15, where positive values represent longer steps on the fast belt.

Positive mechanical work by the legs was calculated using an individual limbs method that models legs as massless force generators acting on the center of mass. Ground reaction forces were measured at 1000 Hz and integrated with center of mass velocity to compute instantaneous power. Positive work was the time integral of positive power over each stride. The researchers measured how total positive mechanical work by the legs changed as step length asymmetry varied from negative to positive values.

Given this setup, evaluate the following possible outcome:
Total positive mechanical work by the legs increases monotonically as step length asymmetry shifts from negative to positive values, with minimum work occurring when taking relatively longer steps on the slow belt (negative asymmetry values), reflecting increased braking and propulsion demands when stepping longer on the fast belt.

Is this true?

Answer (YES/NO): NO